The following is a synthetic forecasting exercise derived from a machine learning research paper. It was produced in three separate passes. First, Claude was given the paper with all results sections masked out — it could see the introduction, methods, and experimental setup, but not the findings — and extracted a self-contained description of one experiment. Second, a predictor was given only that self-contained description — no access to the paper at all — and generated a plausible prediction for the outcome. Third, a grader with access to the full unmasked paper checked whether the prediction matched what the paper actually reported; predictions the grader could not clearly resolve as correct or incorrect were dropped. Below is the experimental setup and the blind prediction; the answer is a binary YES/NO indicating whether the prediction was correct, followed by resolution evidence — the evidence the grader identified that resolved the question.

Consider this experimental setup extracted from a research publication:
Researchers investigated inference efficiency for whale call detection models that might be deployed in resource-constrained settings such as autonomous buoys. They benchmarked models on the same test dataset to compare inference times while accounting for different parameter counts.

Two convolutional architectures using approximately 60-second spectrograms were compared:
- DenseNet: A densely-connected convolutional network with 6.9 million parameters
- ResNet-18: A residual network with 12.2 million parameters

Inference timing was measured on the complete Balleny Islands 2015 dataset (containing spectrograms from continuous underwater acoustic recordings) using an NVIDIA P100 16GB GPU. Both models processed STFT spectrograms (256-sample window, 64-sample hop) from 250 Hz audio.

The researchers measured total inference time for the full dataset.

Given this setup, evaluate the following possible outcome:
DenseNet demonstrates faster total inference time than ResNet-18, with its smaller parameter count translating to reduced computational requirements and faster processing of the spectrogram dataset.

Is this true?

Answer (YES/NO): NO